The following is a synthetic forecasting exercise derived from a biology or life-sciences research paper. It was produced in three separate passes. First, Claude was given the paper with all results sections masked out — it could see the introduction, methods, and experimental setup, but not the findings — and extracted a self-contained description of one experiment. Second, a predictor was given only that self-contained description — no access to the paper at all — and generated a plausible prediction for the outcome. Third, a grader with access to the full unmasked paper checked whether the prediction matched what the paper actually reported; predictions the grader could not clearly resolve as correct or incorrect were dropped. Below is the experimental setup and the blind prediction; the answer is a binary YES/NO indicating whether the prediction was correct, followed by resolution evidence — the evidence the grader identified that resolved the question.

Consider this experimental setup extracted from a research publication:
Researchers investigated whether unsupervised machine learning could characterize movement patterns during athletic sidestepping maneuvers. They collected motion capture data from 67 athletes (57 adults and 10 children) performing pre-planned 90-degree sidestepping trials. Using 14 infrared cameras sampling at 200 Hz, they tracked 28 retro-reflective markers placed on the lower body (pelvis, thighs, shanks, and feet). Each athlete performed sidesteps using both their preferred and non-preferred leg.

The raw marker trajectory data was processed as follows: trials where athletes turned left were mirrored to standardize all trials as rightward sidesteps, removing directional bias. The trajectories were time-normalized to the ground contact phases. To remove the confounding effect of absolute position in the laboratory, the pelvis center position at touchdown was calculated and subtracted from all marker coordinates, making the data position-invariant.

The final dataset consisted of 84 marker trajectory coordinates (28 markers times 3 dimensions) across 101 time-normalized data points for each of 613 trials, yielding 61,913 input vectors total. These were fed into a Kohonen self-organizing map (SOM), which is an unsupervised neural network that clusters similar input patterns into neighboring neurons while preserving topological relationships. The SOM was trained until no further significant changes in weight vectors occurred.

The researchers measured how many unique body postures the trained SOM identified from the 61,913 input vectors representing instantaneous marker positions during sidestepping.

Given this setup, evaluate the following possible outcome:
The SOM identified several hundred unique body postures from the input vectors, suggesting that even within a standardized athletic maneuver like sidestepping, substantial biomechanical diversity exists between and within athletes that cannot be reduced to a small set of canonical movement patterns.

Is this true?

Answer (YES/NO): NO